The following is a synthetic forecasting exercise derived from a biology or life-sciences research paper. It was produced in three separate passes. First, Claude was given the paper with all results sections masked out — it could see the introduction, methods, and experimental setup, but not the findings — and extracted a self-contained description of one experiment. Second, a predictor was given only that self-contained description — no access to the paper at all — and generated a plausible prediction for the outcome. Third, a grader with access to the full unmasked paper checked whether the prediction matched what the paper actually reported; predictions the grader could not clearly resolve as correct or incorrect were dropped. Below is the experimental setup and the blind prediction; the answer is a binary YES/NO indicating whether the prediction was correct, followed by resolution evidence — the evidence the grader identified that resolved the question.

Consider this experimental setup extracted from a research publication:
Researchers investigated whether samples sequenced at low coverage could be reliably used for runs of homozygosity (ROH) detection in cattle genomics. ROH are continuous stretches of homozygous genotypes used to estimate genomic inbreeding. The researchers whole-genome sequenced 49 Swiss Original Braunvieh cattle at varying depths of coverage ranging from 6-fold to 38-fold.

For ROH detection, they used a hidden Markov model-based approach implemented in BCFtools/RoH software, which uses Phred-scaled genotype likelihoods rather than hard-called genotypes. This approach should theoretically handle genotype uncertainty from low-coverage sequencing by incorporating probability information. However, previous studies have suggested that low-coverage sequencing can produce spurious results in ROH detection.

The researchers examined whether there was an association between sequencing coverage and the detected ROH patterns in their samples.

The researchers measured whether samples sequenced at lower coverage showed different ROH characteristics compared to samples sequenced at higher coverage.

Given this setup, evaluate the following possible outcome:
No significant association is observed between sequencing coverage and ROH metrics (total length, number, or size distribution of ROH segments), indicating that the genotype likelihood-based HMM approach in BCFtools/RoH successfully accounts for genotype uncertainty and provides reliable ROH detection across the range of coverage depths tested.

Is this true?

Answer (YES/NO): NO